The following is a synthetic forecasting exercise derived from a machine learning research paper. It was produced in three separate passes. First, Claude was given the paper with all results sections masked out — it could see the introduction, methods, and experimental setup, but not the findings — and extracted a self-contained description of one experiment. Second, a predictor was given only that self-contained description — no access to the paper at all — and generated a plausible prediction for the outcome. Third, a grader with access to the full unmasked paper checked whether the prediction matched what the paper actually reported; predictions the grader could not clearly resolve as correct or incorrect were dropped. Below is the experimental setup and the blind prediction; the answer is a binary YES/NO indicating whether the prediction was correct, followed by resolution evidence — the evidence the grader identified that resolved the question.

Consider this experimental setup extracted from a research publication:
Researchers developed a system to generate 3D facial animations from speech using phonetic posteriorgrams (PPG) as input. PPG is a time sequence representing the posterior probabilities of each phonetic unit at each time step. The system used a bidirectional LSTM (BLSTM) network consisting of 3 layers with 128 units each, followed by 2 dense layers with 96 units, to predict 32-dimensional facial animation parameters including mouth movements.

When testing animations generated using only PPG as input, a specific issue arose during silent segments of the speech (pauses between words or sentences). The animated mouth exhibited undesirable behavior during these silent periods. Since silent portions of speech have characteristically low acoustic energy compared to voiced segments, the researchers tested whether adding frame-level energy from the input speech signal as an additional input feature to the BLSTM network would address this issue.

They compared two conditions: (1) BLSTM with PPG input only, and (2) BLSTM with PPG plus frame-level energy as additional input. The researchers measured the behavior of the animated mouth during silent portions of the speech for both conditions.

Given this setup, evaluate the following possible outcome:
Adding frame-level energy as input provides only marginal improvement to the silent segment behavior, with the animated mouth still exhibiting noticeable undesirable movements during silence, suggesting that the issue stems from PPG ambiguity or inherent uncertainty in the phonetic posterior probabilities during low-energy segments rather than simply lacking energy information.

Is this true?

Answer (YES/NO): NO